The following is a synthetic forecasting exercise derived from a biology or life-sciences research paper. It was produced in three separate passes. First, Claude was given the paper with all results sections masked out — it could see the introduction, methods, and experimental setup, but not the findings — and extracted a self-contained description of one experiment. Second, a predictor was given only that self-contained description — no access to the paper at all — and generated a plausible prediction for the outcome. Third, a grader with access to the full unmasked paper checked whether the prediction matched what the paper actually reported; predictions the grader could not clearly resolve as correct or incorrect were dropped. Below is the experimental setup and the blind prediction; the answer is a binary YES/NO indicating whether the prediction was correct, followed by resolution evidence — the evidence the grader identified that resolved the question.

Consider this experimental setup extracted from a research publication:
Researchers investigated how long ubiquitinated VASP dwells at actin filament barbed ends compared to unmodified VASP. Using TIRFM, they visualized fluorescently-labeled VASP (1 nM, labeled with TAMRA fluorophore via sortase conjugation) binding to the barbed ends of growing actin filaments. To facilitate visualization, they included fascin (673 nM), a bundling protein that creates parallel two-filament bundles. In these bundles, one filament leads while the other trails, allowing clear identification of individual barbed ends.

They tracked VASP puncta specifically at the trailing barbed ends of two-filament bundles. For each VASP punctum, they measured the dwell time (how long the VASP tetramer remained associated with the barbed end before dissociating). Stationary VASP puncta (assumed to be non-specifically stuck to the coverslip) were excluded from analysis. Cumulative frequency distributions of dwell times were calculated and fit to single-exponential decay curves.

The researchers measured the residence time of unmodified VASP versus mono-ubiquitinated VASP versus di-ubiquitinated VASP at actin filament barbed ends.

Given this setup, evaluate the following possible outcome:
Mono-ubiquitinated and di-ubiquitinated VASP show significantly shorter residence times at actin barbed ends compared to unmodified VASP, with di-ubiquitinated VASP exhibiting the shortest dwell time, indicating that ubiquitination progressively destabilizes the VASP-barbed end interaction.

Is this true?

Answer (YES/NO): NO